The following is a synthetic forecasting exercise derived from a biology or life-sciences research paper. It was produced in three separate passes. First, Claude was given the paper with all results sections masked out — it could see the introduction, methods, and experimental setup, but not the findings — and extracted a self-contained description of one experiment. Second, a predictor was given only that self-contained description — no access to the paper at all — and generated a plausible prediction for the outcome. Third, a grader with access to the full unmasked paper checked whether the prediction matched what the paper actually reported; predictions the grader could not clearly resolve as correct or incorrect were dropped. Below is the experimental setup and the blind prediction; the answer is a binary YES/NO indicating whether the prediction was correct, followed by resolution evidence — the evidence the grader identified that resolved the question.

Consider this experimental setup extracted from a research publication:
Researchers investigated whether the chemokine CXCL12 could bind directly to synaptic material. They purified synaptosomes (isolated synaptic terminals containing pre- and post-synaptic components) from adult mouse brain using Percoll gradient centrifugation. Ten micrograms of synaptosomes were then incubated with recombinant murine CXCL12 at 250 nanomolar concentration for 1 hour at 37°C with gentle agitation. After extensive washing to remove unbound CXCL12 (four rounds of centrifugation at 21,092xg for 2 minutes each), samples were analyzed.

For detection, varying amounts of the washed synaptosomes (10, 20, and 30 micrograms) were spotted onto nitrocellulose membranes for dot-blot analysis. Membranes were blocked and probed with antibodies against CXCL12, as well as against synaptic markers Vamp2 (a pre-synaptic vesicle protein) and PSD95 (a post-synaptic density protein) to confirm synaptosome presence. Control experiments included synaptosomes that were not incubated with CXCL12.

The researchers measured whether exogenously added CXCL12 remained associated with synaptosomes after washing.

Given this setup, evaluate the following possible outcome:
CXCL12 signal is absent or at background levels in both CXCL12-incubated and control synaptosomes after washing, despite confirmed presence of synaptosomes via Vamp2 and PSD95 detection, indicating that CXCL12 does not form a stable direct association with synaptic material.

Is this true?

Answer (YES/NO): NO